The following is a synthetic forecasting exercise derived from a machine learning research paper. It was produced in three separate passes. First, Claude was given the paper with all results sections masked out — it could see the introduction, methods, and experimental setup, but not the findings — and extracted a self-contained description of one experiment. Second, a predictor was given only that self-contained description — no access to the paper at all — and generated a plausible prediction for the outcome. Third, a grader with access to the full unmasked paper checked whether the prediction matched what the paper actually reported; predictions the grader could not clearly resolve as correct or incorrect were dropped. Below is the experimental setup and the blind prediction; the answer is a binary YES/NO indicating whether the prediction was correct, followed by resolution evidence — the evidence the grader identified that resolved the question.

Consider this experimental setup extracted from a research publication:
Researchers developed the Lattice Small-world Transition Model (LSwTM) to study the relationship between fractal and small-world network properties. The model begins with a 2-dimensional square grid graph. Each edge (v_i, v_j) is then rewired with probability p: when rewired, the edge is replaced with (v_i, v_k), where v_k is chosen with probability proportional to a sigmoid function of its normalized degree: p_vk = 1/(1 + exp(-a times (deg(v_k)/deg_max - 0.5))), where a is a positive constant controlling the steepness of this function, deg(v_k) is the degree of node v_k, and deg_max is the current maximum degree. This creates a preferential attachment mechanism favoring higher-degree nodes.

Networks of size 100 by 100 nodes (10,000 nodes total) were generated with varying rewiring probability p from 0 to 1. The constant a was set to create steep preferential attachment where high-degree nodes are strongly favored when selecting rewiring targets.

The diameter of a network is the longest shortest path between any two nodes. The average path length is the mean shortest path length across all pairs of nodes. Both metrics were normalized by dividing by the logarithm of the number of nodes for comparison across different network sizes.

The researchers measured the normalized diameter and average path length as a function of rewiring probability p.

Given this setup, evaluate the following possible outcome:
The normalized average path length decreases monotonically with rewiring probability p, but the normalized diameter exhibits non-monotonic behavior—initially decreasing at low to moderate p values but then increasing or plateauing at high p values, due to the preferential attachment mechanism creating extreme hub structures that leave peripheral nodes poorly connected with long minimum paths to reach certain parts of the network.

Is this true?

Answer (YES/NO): NO